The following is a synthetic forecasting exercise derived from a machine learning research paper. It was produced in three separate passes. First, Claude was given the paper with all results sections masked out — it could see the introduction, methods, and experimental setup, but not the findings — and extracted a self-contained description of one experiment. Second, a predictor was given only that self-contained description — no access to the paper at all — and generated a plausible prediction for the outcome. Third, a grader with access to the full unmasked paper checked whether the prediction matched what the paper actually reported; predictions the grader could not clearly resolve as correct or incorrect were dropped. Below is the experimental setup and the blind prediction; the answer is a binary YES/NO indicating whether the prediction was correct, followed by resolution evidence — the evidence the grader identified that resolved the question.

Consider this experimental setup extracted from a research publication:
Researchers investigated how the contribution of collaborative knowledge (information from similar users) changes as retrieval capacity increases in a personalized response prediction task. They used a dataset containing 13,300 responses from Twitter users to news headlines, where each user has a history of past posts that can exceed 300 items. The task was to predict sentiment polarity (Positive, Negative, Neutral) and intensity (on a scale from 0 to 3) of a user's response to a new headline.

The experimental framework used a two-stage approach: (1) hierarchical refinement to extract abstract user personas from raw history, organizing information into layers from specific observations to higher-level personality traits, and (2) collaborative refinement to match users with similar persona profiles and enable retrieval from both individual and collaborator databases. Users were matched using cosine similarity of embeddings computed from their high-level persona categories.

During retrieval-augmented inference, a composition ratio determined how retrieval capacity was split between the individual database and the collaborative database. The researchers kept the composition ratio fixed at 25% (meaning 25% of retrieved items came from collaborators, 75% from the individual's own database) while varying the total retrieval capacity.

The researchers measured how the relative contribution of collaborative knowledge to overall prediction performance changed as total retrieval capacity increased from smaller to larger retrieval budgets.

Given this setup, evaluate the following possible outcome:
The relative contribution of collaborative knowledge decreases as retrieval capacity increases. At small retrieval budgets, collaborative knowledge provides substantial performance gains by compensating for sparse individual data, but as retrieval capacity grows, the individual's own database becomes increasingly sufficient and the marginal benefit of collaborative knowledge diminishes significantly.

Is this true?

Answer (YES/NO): NO